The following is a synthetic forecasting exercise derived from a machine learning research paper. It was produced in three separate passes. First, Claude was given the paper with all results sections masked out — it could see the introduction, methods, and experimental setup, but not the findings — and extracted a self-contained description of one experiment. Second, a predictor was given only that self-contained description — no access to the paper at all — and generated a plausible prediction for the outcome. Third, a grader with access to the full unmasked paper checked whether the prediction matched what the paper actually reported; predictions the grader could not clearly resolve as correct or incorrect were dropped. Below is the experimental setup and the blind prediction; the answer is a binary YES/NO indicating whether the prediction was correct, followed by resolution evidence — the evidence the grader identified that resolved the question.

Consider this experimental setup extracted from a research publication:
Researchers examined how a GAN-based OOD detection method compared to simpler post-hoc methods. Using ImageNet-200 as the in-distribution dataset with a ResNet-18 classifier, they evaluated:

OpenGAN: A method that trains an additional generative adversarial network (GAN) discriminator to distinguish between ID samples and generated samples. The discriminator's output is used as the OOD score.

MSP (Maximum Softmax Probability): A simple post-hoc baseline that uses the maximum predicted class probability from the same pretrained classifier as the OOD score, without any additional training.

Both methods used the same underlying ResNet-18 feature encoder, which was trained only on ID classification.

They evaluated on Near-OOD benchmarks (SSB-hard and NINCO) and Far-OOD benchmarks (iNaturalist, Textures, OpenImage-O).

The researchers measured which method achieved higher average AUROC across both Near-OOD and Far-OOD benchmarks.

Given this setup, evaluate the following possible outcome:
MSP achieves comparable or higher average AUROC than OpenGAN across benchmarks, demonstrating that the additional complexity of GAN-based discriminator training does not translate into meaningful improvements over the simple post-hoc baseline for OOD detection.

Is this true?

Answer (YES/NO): YES